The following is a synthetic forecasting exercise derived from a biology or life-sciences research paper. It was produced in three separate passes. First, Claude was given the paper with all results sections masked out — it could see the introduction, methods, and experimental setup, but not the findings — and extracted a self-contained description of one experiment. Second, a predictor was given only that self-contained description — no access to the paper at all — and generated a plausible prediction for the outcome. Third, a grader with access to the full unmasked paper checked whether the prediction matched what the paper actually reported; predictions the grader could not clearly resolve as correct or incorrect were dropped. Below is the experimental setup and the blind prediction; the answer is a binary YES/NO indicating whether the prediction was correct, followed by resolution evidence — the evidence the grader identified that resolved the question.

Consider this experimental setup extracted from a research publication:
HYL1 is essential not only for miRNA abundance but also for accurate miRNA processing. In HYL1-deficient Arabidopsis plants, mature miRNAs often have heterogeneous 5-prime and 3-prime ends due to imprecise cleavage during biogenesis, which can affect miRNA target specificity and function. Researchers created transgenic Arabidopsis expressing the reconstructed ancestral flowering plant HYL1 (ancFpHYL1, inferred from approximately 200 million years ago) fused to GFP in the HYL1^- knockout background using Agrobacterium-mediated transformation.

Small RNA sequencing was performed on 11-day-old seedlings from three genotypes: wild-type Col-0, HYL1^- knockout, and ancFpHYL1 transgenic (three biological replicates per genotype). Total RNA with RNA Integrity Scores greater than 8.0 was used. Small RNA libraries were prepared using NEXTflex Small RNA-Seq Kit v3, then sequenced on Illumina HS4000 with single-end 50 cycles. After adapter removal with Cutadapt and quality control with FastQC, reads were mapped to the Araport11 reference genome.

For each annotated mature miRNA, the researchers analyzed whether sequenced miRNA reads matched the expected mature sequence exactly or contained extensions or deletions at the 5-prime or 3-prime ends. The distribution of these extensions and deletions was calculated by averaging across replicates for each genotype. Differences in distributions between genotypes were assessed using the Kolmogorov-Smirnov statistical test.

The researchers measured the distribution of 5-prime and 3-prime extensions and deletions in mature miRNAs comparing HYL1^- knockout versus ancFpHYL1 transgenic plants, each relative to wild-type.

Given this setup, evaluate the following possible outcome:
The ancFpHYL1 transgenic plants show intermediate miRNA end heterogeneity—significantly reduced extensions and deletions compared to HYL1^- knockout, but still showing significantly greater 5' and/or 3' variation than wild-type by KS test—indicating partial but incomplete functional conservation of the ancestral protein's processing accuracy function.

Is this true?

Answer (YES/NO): NO